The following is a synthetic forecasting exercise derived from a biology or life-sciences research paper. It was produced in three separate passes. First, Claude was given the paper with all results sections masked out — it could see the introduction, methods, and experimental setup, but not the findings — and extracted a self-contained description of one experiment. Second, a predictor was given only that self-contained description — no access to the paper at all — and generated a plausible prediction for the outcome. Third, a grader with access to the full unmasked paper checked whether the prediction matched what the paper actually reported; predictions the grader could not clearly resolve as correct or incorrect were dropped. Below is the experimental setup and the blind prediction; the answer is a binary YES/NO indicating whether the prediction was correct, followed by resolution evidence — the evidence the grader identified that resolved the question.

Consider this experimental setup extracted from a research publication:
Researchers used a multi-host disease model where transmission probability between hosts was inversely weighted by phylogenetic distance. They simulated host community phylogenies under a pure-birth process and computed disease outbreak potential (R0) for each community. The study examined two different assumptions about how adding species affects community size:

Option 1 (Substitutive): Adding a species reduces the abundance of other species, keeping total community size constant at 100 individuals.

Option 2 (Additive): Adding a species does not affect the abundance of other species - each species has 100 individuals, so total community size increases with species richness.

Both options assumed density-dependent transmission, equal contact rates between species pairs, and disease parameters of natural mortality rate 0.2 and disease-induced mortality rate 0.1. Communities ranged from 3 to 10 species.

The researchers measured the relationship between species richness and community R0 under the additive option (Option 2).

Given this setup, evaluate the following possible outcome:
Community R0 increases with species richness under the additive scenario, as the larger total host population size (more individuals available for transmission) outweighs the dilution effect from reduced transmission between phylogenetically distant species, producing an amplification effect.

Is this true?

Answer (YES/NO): YES